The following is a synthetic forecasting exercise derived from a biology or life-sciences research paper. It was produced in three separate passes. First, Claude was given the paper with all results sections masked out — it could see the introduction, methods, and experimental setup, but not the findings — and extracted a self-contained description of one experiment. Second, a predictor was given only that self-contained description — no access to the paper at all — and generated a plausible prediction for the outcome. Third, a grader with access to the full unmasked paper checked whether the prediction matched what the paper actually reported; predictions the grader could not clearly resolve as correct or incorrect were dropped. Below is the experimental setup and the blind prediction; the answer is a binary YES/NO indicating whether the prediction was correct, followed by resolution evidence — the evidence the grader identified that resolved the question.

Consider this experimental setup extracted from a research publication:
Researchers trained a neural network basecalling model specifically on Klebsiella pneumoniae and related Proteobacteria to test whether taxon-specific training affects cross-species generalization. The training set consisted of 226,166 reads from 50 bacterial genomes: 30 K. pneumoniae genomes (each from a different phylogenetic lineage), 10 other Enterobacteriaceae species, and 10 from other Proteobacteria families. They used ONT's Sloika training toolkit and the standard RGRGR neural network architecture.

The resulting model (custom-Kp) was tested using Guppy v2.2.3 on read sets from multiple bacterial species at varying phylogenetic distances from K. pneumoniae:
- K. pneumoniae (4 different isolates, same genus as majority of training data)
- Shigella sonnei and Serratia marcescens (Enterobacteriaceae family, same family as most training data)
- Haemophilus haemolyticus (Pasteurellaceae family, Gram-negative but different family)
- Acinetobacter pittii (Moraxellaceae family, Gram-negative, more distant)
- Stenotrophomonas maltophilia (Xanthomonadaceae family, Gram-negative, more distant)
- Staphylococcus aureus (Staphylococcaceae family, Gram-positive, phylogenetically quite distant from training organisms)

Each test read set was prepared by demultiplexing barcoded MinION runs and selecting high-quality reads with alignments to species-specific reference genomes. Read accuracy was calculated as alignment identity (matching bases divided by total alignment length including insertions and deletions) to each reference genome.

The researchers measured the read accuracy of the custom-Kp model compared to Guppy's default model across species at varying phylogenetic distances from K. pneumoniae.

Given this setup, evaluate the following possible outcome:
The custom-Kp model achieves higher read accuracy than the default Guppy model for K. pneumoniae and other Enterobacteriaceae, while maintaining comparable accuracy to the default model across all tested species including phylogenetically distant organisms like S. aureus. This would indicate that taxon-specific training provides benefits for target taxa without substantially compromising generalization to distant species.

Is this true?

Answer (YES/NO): YES